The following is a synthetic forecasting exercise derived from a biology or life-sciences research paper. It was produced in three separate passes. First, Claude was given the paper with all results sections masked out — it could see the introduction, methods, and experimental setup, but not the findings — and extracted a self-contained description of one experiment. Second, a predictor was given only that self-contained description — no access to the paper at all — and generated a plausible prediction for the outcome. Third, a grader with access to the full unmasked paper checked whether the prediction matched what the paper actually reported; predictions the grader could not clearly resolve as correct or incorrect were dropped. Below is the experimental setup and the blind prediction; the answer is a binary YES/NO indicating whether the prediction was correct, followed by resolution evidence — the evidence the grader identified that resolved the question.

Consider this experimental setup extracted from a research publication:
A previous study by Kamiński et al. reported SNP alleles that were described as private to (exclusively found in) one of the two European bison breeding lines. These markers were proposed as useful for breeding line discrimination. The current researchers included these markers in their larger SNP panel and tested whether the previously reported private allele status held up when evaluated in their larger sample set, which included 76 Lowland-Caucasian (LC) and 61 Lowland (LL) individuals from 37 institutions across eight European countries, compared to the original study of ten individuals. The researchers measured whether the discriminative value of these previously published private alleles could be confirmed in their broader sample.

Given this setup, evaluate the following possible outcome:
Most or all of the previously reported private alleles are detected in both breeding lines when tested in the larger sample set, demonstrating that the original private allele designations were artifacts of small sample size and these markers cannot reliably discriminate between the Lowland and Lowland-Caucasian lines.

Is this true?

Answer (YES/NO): YES